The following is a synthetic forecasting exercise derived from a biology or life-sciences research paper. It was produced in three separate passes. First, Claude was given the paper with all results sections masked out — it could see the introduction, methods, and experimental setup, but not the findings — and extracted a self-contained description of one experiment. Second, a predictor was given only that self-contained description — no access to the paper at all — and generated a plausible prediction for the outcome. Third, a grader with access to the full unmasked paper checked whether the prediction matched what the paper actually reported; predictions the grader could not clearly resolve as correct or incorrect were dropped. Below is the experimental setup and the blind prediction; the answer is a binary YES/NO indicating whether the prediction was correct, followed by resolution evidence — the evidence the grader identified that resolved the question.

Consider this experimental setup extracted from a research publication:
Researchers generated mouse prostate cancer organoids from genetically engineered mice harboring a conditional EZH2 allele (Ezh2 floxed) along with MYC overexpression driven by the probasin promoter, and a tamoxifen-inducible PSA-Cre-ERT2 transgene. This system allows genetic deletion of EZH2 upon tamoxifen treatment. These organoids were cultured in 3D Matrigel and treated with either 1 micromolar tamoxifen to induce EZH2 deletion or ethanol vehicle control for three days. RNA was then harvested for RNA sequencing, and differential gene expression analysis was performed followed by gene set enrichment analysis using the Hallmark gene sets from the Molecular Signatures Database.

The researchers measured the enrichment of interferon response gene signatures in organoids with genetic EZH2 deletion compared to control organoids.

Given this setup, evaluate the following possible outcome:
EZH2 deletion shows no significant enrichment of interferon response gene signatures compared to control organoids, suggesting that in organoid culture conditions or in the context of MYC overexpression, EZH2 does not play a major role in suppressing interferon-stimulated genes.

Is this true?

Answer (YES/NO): NO